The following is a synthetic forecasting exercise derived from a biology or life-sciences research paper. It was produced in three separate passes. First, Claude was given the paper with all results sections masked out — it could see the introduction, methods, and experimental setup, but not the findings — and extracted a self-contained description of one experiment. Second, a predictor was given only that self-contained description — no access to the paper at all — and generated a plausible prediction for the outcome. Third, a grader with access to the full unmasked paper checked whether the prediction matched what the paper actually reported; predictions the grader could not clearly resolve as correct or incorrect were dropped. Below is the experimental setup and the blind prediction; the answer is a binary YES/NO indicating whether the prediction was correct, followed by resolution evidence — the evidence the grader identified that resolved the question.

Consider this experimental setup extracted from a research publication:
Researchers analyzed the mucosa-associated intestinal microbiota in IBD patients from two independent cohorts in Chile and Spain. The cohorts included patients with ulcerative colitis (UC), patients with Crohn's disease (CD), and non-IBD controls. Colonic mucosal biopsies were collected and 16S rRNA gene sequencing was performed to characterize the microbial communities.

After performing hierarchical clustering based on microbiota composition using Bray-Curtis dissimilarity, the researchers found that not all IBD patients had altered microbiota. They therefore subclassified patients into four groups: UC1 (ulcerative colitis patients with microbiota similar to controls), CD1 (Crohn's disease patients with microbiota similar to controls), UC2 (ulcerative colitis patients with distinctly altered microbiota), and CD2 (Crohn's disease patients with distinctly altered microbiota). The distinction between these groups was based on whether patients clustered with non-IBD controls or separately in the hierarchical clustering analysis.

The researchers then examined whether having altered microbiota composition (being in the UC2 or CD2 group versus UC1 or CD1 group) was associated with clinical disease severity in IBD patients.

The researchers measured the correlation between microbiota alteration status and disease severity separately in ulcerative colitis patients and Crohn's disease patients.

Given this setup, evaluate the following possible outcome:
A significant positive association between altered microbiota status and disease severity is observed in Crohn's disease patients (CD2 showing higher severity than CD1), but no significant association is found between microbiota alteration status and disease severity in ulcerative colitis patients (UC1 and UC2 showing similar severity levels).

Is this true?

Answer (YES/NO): YES